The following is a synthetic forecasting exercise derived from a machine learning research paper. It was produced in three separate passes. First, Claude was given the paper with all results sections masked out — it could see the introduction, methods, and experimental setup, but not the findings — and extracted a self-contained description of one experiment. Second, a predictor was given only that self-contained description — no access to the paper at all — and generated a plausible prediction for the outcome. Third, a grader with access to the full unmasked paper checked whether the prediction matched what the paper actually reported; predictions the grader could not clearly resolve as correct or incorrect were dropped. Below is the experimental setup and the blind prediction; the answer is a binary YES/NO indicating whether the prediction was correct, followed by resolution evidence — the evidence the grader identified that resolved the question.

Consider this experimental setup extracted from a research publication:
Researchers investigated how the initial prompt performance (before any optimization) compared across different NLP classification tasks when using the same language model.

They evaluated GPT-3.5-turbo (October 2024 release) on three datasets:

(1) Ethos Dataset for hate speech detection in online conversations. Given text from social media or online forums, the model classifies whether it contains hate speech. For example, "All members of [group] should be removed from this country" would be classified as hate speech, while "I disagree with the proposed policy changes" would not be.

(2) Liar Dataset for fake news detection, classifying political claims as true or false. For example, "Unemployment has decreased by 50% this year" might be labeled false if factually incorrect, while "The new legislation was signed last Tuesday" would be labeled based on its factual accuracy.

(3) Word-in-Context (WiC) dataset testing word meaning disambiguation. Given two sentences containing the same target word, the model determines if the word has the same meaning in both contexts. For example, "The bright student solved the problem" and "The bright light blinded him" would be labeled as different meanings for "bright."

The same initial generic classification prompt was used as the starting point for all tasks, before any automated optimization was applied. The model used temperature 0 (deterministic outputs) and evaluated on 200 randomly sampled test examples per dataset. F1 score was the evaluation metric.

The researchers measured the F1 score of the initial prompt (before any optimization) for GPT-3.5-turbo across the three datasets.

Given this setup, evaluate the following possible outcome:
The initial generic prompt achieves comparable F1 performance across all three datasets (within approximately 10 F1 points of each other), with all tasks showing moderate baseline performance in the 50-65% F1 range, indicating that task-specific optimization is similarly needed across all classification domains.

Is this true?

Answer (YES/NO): NO